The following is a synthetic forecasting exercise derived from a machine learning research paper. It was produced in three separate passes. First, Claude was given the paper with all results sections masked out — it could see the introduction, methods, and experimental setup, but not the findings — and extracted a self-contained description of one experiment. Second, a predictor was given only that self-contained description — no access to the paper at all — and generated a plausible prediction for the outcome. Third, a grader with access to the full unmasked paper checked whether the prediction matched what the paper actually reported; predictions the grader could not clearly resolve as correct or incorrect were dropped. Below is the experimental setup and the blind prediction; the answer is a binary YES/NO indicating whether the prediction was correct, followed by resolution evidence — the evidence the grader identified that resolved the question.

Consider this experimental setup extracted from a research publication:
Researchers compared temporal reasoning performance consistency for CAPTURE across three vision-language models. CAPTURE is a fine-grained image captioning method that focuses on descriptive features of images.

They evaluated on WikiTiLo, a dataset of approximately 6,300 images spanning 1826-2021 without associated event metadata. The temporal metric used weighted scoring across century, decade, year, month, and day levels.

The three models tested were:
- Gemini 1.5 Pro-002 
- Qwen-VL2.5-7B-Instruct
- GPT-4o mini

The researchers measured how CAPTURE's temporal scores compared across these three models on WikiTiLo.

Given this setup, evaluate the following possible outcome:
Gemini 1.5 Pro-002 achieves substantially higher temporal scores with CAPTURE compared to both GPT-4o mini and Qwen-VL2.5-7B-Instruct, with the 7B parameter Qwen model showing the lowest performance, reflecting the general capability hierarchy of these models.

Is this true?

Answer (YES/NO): NO